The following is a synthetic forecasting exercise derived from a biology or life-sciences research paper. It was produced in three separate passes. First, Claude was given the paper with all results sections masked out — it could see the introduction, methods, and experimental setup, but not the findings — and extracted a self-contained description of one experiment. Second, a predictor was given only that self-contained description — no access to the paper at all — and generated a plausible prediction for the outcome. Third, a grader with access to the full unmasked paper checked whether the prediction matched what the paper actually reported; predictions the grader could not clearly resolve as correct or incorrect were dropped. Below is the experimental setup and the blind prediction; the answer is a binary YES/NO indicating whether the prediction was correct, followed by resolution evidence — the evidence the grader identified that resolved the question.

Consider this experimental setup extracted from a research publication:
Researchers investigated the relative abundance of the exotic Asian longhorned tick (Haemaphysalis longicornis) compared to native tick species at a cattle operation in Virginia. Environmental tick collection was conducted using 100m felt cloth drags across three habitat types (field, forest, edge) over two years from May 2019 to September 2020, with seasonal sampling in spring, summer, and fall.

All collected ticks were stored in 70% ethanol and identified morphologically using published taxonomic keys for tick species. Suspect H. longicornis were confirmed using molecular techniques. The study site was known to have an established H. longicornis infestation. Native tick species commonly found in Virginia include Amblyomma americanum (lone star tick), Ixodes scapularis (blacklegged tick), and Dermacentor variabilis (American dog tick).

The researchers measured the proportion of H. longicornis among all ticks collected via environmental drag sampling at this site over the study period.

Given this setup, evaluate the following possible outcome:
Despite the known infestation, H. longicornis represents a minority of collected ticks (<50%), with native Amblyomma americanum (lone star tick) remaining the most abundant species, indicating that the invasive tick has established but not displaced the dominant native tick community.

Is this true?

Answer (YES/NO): NO